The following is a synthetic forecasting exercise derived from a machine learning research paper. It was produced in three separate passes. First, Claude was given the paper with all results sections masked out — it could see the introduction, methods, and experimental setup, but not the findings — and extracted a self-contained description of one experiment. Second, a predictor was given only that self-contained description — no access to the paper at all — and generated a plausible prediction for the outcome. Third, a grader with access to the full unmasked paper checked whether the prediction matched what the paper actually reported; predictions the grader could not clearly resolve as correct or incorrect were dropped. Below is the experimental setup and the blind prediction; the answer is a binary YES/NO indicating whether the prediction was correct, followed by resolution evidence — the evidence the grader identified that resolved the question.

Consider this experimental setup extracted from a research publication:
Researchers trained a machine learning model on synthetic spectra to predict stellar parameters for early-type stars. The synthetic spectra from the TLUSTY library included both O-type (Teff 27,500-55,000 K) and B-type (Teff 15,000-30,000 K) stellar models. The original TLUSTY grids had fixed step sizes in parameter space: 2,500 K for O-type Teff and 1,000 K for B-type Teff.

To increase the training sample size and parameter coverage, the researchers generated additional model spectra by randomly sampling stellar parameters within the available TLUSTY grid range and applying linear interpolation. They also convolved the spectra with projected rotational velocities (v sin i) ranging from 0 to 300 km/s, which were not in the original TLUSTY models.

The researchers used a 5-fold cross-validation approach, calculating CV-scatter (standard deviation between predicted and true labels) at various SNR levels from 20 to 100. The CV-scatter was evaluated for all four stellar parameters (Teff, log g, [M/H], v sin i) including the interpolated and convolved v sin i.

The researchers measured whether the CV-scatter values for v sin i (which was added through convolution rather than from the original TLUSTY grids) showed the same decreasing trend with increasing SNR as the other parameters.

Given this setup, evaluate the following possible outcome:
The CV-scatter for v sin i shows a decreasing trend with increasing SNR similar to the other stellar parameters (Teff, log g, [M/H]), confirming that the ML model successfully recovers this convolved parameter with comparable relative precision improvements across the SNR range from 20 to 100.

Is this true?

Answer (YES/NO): YES